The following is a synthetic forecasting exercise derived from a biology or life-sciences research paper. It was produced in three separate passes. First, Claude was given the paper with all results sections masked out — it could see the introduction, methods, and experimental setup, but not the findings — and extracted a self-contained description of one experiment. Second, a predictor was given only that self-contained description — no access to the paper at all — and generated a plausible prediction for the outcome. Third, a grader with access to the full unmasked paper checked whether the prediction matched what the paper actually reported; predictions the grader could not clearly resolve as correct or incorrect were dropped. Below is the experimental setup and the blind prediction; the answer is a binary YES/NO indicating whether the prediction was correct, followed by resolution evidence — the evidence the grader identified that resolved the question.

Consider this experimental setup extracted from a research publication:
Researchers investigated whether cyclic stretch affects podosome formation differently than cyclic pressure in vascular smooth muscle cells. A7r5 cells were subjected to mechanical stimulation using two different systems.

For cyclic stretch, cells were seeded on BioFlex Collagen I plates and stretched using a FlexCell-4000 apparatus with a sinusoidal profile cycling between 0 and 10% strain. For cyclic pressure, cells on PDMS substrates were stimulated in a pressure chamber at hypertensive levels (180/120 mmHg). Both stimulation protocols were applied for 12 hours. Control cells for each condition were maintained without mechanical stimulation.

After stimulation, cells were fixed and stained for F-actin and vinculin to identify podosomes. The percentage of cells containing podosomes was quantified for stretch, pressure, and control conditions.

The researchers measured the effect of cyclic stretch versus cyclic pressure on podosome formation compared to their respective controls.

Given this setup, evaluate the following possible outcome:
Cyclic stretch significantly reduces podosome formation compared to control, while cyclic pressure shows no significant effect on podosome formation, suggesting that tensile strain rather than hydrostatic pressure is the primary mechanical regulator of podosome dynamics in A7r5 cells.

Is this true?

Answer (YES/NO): NO